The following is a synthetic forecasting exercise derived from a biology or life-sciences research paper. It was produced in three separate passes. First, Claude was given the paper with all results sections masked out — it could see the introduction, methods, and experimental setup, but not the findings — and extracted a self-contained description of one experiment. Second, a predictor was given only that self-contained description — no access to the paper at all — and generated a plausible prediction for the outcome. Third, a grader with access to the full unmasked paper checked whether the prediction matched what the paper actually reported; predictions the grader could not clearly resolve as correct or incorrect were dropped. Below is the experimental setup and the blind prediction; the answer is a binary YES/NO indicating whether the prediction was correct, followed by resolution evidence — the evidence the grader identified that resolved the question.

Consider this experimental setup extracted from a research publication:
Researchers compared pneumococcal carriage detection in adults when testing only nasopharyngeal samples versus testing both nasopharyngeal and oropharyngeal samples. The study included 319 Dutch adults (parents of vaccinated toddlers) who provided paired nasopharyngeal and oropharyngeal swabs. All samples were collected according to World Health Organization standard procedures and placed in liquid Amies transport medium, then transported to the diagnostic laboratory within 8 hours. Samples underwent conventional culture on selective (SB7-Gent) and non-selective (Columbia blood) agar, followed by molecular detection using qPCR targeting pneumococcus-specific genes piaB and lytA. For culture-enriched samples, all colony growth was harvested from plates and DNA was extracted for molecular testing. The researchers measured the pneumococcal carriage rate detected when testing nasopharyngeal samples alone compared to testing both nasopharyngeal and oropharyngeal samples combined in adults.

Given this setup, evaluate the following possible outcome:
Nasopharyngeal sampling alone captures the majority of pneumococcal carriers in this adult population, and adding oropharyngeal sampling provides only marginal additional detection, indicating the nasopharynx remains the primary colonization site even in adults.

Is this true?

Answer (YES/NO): NO